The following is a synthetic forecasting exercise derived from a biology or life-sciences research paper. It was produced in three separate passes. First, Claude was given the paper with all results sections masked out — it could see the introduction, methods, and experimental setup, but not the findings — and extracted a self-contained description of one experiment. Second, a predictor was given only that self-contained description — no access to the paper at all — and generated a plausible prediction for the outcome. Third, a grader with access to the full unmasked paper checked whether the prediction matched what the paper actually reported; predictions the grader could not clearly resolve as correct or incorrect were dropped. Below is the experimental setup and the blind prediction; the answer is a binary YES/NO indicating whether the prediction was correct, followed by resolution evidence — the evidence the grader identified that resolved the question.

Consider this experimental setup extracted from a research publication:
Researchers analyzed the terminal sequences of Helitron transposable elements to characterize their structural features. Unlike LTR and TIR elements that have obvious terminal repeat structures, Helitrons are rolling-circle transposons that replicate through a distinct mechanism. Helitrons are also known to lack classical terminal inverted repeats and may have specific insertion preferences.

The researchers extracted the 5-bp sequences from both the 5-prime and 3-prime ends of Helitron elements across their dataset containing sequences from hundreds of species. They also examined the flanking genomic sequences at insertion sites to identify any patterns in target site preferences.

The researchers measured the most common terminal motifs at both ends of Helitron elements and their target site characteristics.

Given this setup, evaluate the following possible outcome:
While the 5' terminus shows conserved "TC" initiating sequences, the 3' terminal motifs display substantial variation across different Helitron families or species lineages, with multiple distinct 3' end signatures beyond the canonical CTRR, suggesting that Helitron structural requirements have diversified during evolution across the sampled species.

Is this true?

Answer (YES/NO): NO